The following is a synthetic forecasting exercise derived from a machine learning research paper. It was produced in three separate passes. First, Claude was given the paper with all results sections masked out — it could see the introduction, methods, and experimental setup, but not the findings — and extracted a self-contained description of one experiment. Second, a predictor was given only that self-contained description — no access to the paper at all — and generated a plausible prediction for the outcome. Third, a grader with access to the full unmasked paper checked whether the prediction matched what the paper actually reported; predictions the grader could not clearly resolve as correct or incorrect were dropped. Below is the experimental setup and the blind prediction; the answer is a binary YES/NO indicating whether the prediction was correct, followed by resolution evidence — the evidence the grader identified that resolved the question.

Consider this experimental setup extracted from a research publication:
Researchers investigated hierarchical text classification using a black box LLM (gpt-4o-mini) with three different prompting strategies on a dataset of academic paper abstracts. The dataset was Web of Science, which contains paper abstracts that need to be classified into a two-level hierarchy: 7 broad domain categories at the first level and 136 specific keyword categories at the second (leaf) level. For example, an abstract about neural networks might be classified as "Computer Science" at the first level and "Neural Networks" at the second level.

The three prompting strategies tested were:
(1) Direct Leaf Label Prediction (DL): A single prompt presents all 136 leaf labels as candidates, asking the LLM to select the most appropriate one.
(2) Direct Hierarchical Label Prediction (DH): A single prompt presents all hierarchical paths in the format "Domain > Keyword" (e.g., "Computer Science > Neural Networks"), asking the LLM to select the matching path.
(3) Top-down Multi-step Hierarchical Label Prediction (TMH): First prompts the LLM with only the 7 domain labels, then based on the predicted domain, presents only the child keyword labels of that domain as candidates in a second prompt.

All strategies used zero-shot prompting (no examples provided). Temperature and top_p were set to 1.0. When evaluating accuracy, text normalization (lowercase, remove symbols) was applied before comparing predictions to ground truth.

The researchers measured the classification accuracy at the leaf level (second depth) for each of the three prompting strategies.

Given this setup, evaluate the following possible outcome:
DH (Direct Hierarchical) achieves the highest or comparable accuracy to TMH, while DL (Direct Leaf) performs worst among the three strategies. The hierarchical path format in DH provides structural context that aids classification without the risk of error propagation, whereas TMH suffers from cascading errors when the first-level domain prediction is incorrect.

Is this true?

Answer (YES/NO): NO